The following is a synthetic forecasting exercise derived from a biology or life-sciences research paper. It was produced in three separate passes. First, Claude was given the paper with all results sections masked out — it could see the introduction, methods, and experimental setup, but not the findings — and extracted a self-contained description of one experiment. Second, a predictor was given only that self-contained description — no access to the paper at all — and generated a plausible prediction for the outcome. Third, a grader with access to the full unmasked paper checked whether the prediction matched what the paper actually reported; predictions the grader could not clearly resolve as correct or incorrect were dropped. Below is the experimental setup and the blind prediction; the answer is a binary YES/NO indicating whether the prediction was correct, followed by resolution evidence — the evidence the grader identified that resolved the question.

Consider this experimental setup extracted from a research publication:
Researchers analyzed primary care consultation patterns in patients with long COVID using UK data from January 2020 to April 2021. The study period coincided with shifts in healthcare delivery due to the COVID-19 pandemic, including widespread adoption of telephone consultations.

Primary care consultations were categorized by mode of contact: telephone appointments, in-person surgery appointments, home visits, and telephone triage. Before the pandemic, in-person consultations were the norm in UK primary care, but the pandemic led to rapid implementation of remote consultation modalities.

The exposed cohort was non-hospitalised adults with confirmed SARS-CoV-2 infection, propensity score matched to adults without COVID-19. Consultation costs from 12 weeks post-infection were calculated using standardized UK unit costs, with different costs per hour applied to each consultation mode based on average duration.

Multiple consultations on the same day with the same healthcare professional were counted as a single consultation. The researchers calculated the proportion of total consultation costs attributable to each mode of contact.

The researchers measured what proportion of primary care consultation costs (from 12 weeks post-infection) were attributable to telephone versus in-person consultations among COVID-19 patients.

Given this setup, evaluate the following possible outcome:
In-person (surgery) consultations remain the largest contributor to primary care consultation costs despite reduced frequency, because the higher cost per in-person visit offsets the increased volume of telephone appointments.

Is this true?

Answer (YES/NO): NO